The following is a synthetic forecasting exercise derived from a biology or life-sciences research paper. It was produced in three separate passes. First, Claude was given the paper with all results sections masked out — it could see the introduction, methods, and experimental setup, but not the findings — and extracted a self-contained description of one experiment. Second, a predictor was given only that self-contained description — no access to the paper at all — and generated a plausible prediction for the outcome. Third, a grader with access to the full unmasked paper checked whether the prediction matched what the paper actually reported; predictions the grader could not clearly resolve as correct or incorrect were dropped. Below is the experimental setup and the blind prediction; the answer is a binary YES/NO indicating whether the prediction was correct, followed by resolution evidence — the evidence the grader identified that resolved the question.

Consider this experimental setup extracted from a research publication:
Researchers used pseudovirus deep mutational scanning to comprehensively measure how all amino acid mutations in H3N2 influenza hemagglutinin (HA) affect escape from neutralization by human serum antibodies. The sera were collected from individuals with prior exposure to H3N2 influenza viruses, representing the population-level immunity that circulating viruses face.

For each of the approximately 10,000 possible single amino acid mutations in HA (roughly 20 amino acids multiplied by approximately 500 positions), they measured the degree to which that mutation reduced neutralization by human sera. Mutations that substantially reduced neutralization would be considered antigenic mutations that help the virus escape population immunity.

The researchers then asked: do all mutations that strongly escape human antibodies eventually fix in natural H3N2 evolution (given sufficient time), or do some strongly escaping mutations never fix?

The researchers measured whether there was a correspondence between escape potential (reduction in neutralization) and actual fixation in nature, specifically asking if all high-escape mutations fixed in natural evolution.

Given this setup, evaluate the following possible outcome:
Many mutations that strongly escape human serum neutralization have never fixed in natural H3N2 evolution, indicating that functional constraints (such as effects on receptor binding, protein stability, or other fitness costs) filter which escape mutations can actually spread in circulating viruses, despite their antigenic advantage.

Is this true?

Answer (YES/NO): YES